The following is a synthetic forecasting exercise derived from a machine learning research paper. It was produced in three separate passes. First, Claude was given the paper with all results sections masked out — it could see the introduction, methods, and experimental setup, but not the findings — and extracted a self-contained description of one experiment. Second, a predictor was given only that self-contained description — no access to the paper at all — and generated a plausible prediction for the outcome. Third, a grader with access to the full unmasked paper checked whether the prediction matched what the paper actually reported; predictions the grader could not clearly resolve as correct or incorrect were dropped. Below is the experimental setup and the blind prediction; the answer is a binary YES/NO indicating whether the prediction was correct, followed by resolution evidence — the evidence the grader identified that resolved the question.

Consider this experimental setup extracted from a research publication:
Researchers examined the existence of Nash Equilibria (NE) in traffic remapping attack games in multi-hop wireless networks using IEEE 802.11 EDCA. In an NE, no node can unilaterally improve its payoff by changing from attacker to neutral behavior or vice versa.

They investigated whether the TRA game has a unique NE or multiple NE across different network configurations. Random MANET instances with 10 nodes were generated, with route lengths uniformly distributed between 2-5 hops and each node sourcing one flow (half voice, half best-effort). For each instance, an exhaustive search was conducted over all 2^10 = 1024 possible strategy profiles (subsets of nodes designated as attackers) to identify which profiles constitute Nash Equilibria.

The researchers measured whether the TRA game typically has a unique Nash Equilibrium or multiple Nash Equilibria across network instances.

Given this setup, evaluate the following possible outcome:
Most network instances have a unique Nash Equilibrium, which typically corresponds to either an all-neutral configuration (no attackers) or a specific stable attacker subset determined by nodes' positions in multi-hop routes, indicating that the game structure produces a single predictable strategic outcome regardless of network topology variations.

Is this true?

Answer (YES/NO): NO